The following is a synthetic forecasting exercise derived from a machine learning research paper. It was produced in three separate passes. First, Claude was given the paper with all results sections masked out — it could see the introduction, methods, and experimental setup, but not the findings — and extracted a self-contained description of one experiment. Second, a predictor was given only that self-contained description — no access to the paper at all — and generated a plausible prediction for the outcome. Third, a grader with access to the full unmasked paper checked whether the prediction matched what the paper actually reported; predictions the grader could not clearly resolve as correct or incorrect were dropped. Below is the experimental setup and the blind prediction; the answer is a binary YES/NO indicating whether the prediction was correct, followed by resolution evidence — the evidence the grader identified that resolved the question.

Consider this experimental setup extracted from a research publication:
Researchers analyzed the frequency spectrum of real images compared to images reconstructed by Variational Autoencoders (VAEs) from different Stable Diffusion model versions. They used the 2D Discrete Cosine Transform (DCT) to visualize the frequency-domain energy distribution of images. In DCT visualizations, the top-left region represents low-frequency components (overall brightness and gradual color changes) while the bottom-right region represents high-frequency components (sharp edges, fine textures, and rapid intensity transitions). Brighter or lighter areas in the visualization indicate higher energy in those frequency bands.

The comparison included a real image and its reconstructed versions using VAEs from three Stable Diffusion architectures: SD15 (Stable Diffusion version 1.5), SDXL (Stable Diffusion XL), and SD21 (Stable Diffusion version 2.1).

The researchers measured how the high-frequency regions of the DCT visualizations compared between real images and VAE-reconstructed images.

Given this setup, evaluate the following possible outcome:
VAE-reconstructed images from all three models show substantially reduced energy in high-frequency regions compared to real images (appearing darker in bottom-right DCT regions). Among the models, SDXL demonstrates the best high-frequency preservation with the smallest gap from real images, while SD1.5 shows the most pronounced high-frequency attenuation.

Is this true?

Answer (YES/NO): NO